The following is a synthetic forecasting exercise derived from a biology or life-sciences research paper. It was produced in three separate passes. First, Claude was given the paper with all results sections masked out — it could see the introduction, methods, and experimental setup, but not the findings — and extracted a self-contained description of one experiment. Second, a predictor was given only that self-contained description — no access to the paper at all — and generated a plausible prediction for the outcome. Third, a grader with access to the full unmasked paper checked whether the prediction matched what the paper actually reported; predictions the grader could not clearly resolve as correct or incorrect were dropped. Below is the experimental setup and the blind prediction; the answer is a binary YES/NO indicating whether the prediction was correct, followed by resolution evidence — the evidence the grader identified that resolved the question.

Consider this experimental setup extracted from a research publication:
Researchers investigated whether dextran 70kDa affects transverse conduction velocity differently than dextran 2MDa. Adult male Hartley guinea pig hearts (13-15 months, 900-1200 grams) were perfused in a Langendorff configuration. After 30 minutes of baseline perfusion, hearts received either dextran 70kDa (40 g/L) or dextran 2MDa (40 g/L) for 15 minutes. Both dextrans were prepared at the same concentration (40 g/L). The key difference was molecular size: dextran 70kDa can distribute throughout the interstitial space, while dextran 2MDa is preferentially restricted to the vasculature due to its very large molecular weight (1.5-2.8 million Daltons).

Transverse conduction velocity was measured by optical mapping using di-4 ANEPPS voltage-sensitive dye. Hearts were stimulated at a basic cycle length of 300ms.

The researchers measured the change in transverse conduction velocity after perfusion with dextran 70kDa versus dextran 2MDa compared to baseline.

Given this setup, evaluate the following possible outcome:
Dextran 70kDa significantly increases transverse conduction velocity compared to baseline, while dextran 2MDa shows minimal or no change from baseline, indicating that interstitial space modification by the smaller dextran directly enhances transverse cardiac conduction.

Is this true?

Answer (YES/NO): NO